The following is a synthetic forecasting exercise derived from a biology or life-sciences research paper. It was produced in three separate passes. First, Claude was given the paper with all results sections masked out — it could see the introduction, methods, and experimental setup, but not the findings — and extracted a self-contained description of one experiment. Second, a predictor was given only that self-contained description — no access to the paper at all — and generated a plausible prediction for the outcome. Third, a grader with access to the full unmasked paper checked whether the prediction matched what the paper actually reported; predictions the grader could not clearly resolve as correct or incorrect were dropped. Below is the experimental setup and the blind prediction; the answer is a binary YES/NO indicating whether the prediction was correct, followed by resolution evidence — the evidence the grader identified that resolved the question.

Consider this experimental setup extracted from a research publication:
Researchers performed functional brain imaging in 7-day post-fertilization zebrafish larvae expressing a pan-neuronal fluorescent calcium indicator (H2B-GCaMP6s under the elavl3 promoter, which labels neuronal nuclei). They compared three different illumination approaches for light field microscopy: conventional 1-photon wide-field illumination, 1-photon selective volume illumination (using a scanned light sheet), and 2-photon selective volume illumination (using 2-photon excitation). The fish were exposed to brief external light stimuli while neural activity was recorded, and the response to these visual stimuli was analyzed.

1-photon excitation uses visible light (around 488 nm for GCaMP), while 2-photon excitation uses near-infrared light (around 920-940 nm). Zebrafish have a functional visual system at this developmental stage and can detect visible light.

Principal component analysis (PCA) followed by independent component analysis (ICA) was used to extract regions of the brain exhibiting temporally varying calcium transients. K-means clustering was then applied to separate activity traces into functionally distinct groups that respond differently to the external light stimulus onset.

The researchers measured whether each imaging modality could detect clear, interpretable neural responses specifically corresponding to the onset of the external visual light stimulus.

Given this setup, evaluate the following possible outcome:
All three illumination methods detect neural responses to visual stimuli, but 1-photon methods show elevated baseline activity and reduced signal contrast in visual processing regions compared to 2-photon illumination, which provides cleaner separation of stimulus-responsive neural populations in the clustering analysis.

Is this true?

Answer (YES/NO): NO